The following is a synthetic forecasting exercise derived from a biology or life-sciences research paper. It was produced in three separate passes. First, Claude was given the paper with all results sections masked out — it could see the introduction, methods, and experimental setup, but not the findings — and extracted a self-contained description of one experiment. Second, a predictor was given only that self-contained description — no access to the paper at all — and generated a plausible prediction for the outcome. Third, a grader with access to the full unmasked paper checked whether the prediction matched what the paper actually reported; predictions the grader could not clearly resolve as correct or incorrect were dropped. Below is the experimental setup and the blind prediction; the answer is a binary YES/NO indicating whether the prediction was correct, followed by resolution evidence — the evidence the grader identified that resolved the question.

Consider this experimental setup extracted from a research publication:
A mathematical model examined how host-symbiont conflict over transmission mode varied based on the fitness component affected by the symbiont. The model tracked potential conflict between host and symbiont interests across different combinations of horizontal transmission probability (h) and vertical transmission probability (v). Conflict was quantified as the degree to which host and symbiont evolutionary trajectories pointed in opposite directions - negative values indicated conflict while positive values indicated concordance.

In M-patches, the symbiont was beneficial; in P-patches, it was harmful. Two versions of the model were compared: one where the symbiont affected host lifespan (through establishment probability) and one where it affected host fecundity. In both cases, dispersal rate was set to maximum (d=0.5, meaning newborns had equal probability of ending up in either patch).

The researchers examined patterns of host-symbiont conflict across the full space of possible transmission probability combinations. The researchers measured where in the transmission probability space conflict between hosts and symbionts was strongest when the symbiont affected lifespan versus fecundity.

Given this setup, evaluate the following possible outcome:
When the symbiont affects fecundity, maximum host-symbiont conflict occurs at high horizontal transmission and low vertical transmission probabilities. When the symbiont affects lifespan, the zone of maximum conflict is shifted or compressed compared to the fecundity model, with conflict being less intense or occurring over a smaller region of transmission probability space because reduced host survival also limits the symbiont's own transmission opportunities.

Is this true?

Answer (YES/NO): NO